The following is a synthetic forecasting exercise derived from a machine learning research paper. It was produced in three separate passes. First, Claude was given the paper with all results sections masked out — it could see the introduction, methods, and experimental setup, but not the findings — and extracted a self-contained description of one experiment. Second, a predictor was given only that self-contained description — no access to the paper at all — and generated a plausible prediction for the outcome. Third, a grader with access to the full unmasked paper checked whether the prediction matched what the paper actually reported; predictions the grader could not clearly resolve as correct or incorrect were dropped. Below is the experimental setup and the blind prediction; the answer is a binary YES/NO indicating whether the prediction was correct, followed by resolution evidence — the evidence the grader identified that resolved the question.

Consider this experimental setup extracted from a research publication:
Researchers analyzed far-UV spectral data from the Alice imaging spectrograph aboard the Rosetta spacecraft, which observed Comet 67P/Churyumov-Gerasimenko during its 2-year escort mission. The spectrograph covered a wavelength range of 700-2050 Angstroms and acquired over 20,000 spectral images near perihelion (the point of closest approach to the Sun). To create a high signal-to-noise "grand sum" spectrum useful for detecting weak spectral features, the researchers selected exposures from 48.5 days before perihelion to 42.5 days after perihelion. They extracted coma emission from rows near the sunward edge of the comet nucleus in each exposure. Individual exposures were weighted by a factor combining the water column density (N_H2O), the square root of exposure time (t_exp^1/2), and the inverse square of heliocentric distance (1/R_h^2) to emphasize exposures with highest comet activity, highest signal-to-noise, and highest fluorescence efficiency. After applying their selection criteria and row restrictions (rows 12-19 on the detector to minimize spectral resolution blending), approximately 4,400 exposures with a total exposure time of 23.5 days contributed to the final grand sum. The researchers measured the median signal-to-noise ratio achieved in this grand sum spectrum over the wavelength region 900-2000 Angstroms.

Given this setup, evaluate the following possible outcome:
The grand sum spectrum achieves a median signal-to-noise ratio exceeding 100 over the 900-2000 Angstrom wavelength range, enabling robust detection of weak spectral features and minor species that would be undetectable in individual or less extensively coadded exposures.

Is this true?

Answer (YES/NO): YES